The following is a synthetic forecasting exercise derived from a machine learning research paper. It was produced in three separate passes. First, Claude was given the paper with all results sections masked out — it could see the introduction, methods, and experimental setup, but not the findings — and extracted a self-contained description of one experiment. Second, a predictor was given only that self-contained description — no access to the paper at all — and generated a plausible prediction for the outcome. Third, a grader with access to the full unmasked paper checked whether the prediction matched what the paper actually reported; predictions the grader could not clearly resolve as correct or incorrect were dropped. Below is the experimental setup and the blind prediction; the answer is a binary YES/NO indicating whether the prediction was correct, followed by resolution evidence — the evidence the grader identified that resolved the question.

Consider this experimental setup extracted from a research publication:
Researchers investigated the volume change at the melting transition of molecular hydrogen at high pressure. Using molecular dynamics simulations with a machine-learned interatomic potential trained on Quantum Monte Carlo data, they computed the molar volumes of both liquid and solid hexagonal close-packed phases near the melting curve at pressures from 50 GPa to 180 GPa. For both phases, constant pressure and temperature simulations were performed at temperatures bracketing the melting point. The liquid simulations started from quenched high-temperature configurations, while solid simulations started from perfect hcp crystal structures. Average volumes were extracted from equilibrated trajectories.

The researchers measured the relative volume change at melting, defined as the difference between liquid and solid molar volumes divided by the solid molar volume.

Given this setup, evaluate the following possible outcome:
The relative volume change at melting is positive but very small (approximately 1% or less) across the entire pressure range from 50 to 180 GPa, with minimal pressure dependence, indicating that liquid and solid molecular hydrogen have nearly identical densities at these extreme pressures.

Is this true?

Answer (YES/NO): NO